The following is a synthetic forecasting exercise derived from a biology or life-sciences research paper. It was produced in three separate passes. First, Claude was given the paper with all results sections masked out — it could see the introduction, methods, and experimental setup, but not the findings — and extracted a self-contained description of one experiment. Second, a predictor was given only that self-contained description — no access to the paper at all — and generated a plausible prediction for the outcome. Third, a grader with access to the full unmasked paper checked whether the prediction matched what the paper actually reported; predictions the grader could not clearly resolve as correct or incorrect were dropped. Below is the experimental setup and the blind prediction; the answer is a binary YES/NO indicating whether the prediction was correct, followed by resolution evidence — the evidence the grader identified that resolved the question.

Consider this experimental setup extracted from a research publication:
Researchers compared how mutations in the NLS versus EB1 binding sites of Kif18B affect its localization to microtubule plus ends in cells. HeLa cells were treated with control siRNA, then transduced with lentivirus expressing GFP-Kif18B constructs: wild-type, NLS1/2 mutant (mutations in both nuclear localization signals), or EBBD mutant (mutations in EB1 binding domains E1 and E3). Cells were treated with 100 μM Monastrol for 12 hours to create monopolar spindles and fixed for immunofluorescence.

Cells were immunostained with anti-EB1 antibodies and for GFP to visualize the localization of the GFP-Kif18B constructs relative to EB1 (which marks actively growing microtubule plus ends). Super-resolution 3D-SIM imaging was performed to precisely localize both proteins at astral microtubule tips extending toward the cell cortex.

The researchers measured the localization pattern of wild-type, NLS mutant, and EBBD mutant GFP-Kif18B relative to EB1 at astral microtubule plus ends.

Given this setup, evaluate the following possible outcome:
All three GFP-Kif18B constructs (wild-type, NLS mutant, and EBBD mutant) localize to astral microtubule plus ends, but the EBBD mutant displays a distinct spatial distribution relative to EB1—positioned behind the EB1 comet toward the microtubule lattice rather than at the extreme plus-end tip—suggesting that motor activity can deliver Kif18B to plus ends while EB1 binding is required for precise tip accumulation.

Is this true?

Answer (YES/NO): NO